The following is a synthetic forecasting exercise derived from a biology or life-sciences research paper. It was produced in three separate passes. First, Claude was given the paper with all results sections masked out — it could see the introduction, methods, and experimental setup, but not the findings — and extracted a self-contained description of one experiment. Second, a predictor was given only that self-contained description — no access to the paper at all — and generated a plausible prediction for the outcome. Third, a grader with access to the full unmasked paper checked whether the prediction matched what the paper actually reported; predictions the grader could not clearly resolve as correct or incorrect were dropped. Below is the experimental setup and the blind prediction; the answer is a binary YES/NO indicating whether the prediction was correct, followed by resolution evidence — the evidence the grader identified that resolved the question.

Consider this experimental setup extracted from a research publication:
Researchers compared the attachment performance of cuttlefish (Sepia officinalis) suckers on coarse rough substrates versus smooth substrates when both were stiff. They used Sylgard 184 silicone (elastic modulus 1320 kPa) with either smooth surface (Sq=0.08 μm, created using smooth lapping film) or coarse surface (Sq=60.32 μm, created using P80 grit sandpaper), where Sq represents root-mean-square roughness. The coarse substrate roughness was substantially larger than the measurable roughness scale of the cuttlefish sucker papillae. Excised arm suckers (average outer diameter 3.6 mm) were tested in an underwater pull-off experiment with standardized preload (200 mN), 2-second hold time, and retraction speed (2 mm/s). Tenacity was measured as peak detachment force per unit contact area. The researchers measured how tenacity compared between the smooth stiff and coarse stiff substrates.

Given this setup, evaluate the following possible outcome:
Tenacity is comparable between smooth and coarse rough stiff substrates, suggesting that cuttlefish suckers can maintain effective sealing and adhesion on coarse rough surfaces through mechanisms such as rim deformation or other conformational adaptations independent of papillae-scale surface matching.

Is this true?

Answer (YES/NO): NO